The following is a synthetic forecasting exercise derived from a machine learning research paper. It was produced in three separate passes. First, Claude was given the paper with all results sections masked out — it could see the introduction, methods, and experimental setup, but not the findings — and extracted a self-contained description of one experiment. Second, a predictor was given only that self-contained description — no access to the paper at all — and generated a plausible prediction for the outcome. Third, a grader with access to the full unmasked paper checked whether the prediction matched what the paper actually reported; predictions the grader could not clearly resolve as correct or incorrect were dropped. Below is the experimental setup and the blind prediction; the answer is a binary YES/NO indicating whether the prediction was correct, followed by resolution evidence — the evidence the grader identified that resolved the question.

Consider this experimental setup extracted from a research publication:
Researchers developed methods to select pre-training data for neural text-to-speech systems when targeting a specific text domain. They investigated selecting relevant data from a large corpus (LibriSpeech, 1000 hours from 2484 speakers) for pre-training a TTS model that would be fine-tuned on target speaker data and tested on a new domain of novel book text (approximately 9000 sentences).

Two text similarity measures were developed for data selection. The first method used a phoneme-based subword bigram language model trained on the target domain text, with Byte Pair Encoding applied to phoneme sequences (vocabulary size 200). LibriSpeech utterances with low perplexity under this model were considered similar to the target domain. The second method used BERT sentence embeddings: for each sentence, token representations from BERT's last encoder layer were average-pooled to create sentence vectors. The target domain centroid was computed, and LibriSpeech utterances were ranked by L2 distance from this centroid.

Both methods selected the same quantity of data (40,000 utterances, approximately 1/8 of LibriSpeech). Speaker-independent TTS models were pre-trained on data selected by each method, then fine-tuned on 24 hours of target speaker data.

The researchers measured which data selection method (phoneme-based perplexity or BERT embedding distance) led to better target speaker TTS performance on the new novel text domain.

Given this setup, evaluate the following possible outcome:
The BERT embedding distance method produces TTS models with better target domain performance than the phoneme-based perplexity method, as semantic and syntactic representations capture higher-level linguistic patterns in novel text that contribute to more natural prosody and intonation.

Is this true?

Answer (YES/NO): NO